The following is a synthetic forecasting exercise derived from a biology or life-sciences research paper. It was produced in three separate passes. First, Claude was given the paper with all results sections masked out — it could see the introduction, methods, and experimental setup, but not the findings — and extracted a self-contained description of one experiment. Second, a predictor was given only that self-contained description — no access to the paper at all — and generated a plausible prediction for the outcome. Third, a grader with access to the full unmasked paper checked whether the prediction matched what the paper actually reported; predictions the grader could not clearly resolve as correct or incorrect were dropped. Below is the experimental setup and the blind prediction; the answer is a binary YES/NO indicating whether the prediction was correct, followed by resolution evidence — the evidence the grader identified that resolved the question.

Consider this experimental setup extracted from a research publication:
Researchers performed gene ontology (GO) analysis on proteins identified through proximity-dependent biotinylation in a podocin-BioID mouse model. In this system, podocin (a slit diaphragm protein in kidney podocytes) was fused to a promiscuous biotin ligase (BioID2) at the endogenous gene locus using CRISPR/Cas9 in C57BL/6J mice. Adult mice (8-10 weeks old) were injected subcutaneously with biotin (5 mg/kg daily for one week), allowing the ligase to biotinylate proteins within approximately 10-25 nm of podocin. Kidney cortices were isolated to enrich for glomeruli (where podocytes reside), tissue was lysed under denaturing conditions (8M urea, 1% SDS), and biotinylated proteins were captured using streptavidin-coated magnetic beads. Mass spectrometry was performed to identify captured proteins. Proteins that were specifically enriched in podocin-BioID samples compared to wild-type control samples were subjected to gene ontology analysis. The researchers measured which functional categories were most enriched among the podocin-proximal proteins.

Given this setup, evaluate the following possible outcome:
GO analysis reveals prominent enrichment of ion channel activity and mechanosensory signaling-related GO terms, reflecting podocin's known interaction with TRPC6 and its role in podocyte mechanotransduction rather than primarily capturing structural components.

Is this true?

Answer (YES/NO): NO